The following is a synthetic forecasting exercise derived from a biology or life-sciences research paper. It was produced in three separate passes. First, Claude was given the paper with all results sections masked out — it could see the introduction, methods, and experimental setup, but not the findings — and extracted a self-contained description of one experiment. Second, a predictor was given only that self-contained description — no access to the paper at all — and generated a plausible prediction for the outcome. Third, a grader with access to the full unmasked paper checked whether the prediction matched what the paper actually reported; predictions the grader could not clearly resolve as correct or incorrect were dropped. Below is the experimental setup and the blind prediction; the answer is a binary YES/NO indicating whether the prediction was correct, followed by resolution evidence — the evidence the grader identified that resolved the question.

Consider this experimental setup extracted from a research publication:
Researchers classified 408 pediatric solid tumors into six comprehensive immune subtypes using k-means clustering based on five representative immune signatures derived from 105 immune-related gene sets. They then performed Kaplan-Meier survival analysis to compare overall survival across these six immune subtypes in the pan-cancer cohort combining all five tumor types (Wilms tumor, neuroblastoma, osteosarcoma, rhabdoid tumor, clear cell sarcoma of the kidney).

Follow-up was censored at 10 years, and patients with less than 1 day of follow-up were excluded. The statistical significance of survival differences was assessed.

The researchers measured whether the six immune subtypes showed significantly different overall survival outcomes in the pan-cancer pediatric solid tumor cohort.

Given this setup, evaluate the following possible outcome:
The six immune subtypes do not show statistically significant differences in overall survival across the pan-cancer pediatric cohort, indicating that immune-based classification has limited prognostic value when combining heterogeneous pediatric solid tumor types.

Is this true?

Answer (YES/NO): NO